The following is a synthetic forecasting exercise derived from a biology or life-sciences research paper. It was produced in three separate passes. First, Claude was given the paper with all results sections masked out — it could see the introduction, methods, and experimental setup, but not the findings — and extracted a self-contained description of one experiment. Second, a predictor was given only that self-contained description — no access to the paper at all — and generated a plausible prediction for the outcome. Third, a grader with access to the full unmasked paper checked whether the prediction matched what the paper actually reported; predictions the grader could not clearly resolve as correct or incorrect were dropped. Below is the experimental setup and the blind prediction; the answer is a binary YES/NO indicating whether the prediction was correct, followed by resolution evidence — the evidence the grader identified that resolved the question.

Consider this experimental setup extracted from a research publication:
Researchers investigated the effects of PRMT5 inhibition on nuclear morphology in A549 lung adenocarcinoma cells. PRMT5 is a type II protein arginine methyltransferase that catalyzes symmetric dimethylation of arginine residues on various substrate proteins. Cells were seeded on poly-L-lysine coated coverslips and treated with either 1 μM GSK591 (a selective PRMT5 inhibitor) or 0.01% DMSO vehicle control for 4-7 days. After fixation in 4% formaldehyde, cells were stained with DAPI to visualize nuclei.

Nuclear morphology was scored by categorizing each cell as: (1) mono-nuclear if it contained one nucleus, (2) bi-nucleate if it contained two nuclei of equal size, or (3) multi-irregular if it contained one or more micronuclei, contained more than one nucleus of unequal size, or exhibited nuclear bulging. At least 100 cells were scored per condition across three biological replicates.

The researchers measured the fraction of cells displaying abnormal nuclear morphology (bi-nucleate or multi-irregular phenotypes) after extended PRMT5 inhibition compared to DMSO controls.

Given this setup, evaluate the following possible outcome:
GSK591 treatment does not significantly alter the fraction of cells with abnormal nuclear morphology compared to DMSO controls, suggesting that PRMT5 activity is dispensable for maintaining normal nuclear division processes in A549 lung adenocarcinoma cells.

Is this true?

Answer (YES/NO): NO